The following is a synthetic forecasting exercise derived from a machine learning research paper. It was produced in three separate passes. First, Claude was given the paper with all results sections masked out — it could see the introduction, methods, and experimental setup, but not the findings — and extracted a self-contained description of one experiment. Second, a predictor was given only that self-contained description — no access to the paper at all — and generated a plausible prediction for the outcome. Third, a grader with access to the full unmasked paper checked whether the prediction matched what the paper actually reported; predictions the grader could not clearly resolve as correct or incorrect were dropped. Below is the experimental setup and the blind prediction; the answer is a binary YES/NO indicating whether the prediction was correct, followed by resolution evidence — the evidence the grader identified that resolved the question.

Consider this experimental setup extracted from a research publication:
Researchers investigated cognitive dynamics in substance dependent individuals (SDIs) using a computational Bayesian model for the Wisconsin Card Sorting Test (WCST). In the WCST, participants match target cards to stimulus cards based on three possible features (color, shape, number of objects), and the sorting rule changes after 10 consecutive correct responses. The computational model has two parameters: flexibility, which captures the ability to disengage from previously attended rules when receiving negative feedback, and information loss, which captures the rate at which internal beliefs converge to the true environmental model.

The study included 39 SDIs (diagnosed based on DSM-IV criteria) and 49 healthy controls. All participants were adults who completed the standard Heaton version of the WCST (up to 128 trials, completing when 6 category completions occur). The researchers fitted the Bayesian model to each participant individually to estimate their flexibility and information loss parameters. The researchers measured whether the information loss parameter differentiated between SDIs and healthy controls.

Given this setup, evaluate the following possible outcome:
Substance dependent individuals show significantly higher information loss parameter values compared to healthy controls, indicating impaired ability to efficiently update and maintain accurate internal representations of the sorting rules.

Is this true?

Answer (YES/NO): NO